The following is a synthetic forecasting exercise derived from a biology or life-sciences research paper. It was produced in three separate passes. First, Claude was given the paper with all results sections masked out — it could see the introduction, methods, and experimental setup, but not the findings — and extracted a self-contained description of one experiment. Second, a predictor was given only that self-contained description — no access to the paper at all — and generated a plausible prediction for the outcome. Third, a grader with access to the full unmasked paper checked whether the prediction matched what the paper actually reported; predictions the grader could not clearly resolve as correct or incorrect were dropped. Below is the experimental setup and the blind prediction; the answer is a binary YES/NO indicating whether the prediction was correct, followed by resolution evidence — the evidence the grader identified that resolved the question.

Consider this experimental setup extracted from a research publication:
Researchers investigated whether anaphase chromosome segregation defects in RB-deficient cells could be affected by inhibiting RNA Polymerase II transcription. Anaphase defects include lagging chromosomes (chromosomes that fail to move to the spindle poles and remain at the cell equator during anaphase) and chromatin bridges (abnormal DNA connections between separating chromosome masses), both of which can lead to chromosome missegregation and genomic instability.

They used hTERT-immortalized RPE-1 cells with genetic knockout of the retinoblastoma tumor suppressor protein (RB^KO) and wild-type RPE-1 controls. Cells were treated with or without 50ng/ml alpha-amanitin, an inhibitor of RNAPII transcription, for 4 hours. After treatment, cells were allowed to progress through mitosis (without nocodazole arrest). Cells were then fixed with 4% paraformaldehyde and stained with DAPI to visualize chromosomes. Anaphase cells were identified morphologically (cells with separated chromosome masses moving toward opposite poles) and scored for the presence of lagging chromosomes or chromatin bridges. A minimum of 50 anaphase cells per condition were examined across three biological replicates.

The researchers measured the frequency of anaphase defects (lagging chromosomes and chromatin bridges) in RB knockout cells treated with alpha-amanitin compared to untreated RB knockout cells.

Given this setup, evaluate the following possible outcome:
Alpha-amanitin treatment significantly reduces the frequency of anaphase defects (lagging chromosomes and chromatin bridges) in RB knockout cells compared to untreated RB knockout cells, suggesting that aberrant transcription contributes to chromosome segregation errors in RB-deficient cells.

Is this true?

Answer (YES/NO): YES